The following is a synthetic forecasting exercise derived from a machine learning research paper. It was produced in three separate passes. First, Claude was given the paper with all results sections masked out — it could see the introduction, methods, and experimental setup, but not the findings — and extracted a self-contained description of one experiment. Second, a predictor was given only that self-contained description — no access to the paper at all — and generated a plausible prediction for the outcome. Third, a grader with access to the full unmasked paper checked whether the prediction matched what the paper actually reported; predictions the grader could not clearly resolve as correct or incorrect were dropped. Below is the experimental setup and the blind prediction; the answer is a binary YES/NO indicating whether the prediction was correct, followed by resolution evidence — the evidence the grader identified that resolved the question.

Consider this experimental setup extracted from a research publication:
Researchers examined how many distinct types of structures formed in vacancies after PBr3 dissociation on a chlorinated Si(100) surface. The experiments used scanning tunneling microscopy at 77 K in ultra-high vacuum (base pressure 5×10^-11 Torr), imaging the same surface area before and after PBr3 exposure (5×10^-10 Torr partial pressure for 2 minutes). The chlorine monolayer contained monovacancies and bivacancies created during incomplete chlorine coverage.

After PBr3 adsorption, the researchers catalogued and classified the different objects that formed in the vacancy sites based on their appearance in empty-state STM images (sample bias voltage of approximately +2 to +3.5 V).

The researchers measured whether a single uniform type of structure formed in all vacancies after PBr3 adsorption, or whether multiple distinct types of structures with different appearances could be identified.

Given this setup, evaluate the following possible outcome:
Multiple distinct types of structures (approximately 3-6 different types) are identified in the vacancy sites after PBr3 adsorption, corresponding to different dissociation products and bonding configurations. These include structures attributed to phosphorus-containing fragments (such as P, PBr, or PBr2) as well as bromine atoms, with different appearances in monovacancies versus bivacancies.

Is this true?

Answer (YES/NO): NO